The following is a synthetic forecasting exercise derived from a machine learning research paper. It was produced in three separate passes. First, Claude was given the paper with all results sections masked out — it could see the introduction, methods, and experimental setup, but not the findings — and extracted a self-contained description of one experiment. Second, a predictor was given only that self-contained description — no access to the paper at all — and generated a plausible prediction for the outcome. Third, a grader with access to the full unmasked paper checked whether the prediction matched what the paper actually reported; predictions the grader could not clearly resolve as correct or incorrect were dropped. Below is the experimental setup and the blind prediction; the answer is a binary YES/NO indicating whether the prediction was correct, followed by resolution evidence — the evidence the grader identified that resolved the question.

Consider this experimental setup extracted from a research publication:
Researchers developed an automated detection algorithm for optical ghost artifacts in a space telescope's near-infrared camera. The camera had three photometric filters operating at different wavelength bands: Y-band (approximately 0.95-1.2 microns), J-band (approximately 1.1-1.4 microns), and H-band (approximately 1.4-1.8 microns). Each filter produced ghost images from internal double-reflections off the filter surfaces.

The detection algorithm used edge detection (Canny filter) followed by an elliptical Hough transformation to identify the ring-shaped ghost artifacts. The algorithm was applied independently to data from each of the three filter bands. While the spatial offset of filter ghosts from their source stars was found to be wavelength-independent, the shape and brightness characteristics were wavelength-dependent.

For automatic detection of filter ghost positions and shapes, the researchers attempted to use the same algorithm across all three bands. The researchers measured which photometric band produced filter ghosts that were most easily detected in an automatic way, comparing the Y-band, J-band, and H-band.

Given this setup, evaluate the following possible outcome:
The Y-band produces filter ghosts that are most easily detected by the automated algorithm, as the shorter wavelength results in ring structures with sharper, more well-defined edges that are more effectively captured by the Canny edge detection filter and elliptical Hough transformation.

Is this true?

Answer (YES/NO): YES